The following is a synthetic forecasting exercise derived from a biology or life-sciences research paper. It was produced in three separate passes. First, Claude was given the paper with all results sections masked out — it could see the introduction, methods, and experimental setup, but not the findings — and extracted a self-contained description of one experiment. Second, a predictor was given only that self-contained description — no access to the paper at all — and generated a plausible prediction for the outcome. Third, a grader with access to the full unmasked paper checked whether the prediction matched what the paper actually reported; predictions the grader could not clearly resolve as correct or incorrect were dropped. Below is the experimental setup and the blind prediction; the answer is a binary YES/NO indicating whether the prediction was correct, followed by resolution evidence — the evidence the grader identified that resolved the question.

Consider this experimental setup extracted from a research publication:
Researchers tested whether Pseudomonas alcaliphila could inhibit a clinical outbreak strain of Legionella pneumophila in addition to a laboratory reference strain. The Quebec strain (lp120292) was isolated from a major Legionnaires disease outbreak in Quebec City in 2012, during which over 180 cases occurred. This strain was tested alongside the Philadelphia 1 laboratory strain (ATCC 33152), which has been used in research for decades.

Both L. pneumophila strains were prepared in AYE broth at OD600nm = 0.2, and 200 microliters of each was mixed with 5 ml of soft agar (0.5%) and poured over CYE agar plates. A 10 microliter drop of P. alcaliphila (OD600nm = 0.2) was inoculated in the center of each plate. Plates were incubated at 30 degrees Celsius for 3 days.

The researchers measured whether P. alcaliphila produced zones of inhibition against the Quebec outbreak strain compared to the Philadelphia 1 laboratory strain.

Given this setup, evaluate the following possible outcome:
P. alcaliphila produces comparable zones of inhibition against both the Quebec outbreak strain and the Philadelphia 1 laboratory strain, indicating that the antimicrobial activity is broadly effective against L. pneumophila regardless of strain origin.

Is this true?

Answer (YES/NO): YES